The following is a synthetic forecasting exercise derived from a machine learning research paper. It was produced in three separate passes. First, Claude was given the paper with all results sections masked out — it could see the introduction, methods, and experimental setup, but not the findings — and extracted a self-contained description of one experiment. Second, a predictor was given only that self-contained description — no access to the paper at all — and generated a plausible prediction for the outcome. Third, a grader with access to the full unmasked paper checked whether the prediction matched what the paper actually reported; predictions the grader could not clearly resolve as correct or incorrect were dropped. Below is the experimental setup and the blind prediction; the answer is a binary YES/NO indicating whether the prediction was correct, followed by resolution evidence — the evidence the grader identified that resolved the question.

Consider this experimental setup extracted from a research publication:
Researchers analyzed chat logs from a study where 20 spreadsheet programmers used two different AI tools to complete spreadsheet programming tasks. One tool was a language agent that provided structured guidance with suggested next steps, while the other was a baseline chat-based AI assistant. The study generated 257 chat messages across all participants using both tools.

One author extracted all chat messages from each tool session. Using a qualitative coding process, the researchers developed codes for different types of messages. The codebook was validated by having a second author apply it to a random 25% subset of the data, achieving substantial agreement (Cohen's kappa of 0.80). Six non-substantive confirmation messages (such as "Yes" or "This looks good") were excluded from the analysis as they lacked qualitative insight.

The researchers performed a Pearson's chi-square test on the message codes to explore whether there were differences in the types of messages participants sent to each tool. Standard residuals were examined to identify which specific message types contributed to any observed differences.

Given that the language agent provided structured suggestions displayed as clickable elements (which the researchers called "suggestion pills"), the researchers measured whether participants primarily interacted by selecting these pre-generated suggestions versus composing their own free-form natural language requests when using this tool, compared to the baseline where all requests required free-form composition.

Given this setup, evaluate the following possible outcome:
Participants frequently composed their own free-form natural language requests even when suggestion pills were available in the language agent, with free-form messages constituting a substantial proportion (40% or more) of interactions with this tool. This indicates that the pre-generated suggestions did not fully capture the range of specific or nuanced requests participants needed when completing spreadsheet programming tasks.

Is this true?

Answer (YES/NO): YES